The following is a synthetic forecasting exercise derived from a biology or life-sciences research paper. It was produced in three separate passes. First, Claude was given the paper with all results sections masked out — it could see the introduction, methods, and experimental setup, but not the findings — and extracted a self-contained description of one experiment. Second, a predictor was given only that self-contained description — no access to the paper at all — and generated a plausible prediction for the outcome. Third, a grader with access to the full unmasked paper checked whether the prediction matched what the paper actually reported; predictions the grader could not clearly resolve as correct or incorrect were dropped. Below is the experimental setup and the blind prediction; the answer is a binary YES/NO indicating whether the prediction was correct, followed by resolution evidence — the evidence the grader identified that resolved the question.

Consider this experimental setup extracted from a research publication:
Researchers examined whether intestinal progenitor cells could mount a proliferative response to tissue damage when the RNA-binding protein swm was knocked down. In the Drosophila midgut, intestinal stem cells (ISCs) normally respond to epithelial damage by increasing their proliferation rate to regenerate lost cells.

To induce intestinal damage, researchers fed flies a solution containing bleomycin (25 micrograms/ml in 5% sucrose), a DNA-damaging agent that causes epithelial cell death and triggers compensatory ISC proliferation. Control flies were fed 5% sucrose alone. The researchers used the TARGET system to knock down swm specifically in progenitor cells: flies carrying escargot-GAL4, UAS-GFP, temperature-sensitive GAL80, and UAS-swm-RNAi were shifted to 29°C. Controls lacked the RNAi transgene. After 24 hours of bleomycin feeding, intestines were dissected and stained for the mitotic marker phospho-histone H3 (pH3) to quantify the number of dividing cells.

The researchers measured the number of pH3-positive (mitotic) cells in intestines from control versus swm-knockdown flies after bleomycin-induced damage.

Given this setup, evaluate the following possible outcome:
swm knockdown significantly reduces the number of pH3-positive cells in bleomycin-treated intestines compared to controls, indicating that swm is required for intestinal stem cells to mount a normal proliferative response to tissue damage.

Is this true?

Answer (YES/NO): YES